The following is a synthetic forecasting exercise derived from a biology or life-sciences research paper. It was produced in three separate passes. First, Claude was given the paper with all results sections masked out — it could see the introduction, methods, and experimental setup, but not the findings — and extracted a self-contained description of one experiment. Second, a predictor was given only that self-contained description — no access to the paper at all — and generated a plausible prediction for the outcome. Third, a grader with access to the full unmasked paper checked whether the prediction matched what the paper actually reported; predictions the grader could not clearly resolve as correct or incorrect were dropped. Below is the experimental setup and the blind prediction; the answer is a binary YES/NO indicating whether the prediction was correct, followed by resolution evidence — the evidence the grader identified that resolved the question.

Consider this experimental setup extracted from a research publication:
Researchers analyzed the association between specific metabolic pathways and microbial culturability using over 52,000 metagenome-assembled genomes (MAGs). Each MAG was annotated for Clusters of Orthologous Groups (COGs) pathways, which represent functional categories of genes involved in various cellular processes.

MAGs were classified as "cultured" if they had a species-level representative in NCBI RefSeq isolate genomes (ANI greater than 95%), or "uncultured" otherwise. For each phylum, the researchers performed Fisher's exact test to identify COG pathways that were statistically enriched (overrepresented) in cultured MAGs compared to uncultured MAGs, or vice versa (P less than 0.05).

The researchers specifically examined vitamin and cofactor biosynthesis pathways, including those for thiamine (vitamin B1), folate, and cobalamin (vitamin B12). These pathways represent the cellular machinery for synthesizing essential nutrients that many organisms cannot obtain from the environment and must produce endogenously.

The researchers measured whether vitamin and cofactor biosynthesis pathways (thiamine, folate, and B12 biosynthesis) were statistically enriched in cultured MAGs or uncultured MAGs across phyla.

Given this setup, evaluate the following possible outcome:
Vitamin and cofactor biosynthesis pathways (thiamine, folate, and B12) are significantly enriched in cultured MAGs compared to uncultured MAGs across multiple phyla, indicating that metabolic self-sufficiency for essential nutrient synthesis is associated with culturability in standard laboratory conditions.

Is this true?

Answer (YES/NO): YES